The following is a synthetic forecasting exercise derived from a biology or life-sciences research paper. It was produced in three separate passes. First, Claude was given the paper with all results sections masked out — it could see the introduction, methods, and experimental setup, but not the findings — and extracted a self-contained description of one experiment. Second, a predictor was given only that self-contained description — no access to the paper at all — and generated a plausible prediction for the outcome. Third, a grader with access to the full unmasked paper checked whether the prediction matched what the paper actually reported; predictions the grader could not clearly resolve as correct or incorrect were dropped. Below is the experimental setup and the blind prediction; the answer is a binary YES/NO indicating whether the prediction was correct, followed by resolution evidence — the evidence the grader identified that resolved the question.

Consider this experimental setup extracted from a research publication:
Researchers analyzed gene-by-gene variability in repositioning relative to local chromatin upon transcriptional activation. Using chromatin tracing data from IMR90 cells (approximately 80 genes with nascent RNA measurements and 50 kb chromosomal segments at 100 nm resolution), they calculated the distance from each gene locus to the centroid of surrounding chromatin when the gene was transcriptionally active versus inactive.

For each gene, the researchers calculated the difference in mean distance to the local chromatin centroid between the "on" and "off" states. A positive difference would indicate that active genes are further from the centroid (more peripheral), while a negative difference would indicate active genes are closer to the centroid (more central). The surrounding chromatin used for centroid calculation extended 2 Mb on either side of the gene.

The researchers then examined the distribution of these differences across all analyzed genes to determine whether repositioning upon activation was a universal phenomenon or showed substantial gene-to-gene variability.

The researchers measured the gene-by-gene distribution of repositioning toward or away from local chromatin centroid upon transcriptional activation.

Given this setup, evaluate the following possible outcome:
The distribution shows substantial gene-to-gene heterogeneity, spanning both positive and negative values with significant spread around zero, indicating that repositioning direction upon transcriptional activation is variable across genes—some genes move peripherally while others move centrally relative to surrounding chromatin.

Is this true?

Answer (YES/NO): NO